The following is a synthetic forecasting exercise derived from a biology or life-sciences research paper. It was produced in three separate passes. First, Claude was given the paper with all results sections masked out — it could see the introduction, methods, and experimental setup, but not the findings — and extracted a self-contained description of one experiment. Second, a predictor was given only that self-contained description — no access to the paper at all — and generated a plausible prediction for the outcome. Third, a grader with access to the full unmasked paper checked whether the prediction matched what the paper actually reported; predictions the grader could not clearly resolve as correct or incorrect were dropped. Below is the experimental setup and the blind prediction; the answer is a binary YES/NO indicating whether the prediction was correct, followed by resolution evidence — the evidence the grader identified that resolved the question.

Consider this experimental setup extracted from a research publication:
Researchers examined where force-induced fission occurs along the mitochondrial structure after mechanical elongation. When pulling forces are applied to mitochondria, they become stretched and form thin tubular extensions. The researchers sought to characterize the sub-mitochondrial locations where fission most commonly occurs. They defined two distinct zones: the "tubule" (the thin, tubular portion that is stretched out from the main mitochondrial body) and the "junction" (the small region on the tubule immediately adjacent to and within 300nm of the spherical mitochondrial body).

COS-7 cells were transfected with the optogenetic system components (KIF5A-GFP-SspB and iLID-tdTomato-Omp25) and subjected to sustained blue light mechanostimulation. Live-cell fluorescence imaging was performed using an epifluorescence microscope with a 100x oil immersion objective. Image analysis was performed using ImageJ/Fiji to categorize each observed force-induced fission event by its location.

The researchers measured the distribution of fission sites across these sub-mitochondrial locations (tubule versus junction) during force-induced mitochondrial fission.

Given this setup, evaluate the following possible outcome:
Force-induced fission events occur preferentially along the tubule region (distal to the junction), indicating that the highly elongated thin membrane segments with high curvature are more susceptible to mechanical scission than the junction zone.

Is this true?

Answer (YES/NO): NO